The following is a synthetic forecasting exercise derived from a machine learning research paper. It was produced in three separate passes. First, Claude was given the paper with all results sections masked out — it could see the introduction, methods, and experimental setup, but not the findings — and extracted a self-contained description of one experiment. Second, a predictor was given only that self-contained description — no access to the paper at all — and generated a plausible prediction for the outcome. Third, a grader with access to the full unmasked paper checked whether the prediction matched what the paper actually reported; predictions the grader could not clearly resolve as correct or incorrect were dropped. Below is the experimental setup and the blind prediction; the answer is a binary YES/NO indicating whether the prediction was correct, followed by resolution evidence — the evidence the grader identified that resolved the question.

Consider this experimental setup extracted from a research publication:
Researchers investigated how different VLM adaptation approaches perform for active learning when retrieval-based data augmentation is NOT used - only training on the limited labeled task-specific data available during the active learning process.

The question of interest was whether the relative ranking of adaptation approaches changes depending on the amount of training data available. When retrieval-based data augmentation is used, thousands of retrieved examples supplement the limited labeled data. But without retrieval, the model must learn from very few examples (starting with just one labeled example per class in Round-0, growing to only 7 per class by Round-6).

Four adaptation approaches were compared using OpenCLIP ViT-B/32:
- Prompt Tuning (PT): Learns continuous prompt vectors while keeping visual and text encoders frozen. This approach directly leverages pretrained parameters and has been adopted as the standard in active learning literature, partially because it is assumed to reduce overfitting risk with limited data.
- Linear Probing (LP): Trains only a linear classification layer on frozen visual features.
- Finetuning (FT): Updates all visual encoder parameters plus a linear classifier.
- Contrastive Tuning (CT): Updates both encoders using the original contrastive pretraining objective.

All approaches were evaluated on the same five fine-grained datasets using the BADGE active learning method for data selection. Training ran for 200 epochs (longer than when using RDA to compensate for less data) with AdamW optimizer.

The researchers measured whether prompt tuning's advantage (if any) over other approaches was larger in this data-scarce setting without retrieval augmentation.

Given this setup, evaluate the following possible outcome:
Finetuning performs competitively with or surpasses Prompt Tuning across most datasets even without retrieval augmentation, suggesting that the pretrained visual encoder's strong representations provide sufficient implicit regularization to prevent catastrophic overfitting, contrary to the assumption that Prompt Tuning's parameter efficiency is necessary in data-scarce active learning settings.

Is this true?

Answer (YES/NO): YES